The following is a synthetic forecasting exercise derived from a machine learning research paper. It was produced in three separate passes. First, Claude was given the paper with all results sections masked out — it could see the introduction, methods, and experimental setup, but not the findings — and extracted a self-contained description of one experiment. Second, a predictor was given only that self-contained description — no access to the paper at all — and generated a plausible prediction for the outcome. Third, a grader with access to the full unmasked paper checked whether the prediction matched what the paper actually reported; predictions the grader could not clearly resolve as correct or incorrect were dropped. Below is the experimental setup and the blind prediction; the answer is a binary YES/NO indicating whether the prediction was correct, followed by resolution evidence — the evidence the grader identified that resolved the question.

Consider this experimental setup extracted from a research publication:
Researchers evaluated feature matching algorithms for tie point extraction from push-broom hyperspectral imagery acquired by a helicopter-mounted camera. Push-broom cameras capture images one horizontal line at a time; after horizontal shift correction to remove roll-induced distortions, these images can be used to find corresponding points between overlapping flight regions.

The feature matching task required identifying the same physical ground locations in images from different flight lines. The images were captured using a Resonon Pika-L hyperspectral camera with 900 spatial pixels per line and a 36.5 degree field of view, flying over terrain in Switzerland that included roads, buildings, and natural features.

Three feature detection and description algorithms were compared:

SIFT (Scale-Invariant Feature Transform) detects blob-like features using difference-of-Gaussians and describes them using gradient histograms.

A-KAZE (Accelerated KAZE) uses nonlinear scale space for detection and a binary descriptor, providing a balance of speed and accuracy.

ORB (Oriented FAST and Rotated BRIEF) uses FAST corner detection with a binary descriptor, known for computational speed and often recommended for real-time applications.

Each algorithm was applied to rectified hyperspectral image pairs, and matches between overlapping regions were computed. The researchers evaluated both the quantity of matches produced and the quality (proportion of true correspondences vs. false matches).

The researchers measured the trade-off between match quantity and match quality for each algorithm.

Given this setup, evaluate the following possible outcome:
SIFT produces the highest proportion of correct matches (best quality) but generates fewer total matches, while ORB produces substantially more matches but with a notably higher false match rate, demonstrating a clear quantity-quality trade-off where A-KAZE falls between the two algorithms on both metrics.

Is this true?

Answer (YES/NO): NO